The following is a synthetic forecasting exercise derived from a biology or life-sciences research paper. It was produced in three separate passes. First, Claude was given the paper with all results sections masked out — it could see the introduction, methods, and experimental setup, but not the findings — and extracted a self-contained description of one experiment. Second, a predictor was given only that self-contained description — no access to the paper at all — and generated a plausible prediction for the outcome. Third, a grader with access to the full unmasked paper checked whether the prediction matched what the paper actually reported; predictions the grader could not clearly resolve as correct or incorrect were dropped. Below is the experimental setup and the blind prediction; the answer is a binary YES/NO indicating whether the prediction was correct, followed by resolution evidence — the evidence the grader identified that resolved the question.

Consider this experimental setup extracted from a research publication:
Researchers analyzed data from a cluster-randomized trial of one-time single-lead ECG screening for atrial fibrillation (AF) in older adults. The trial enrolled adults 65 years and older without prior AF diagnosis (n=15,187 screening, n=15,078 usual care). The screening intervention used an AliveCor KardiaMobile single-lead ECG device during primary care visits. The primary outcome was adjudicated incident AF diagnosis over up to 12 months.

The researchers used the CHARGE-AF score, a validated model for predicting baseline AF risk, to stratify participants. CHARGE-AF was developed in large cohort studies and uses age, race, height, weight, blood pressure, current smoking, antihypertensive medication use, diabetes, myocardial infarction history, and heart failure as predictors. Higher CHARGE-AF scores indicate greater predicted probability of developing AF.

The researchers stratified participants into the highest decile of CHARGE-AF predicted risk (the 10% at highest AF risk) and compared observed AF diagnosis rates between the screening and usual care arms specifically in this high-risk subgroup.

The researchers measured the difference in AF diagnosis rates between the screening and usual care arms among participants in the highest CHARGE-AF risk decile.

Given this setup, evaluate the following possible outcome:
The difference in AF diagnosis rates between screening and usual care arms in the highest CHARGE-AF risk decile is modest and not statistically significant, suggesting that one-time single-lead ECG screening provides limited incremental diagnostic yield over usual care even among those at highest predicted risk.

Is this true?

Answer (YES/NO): YES